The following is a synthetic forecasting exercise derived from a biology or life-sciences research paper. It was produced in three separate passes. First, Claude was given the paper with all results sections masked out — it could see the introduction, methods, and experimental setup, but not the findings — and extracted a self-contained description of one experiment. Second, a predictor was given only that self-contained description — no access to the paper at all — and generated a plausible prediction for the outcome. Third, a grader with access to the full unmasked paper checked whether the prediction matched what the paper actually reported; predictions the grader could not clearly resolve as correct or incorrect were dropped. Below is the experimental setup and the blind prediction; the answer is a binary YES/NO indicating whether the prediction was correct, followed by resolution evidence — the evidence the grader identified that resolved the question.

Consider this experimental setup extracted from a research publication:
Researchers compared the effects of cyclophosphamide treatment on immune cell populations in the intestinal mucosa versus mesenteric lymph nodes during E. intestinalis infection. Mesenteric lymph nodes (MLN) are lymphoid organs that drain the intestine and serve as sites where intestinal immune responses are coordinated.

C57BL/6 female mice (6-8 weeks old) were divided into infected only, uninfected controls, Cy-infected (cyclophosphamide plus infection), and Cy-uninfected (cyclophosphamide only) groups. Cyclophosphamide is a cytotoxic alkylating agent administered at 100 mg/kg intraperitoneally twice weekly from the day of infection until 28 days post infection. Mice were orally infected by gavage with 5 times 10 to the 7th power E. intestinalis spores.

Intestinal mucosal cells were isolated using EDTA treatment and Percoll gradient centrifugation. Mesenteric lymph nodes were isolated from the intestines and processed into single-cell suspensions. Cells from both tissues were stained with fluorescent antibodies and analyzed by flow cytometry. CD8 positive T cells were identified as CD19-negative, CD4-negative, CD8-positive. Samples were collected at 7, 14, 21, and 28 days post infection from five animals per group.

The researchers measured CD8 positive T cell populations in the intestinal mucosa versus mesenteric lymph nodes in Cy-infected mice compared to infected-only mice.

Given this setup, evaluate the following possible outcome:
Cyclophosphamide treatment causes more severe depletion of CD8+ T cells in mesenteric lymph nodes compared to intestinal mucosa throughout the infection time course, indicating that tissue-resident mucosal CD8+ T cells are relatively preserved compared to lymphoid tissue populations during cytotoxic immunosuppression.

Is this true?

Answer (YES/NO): NO